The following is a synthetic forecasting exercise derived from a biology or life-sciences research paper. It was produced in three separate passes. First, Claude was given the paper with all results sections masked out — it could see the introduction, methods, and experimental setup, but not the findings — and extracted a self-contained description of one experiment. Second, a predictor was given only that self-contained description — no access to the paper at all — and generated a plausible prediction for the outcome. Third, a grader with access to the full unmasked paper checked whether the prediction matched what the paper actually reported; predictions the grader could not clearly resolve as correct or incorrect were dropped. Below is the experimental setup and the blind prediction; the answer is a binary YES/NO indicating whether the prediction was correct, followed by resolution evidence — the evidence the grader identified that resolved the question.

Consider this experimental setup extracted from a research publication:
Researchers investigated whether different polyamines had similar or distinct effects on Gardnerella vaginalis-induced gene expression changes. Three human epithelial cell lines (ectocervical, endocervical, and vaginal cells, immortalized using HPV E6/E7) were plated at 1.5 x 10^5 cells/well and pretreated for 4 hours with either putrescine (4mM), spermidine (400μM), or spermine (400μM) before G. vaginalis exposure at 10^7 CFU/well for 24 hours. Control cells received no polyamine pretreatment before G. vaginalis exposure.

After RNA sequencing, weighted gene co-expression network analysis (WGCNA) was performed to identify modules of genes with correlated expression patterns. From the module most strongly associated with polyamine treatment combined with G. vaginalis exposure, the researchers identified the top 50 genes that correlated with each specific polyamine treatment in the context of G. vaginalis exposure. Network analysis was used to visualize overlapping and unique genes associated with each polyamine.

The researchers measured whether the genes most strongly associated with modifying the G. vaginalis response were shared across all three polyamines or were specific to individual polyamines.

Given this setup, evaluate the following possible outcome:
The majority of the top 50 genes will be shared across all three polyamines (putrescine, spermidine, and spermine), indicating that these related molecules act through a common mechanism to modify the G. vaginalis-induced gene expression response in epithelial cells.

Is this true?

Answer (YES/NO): NO